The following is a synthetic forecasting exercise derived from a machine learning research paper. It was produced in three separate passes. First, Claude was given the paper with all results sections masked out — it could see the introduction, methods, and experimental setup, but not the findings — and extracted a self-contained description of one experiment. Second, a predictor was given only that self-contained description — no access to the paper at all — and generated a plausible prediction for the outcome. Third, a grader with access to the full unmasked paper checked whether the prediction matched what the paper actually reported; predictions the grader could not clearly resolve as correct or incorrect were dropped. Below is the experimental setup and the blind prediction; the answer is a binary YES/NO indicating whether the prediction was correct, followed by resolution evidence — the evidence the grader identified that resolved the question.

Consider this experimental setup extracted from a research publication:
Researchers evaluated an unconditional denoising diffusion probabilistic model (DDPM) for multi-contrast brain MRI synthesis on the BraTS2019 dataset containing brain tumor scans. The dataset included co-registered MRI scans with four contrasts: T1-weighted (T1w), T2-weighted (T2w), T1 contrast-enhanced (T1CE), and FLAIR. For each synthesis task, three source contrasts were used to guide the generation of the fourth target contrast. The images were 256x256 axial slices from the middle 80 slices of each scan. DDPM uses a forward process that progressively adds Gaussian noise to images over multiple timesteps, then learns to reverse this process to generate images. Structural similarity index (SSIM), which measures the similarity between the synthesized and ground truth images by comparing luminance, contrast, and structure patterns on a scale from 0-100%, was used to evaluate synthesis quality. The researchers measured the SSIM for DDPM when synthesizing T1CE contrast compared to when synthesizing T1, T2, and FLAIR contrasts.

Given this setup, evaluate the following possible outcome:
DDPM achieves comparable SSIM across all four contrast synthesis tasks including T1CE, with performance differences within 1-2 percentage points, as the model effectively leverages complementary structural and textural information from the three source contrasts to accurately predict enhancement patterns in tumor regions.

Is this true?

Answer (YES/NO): NO